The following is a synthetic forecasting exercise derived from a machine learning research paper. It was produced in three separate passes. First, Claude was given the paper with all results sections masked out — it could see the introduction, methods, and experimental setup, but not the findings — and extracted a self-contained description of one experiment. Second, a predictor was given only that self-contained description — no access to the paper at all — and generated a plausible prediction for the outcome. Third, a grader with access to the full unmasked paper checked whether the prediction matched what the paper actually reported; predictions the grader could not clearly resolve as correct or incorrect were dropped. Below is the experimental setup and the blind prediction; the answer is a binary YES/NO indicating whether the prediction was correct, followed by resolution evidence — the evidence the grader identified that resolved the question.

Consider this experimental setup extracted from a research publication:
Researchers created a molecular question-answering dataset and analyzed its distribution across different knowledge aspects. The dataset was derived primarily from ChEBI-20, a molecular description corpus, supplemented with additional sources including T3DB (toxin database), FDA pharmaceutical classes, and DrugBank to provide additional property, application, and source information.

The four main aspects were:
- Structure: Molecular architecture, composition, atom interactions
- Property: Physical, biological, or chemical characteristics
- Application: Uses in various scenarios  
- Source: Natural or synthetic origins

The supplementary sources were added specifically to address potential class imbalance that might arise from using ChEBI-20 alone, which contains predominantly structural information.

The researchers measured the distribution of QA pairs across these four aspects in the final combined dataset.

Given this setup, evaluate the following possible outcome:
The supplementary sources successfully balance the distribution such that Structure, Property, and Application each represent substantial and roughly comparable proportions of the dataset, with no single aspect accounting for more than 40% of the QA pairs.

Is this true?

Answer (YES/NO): NO